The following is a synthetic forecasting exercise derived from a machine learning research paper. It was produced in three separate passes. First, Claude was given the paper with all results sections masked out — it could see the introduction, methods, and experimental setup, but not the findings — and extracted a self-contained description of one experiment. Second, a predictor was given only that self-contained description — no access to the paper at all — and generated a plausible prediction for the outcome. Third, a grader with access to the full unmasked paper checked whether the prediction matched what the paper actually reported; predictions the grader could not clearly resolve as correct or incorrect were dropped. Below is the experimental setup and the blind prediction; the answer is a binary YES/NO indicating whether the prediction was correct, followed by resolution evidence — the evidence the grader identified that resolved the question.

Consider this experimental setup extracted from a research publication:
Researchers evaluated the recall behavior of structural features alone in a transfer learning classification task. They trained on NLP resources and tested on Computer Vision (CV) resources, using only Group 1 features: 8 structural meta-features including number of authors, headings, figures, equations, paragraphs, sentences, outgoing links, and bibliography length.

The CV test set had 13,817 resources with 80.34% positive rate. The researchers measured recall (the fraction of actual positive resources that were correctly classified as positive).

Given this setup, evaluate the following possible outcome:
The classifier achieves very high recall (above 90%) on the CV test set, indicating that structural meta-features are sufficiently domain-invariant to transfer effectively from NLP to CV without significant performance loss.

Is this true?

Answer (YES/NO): YES